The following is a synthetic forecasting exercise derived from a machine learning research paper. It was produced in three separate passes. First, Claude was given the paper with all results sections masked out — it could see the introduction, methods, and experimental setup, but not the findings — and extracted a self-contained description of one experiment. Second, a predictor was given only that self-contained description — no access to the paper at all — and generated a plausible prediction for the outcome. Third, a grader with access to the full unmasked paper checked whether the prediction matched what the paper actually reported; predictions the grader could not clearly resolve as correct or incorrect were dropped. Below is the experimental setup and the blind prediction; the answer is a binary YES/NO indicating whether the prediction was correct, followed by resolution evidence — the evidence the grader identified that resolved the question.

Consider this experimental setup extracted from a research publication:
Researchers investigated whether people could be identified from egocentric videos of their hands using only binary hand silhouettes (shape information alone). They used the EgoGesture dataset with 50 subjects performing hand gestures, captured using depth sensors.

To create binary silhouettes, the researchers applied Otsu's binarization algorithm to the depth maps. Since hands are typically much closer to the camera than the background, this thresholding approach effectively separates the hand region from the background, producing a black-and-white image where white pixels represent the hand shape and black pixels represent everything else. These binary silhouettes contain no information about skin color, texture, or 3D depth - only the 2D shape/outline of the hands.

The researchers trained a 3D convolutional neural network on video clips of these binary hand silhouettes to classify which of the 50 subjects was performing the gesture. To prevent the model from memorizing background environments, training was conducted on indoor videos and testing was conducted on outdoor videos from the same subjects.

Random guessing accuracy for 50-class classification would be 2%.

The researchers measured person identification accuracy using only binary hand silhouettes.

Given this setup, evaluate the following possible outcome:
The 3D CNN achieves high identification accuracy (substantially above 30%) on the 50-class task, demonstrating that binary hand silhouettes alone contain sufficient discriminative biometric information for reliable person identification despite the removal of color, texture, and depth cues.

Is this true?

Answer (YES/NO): NO